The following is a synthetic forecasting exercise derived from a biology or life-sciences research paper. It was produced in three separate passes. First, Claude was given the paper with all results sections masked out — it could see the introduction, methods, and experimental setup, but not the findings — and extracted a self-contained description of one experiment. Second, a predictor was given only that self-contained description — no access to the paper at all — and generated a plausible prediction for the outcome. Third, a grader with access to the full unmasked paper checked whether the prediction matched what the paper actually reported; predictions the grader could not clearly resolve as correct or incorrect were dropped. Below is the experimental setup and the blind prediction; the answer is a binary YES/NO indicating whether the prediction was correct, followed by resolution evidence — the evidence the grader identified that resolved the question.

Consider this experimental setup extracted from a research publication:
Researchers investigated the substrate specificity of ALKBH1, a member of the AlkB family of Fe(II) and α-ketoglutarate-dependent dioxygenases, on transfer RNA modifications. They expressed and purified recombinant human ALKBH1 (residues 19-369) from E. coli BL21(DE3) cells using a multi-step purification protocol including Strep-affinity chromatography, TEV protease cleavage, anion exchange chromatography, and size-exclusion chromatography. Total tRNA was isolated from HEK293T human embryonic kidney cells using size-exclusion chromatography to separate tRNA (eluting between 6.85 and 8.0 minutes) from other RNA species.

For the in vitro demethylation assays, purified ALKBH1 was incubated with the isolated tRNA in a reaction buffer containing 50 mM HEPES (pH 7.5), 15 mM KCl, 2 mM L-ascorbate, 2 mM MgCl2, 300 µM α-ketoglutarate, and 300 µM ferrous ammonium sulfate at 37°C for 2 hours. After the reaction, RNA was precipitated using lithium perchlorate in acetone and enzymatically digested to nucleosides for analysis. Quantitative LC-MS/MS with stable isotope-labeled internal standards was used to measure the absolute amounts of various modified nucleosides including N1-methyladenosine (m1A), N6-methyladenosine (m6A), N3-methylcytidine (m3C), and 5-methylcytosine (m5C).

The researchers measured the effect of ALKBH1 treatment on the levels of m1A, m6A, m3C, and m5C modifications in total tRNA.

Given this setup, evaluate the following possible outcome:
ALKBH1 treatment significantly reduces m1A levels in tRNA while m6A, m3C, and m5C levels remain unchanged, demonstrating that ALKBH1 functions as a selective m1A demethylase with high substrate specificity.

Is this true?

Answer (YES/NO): NO